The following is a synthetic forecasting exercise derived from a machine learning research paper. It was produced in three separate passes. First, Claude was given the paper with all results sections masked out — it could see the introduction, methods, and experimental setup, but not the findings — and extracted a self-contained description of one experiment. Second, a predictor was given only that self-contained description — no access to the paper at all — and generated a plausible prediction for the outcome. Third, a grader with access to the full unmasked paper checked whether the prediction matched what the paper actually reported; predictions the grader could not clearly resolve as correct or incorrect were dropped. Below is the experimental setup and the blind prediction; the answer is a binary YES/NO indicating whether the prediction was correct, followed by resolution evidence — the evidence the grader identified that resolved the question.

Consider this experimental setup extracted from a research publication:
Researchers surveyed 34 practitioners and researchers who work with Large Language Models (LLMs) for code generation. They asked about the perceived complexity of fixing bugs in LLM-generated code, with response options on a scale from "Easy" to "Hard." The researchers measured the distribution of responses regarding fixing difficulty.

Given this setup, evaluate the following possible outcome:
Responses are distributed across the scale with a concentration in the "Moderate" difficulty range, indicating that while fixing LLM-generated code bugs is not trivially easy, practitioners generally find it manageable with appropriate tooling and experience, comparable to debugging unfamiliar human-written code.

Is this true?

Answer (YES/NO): YES